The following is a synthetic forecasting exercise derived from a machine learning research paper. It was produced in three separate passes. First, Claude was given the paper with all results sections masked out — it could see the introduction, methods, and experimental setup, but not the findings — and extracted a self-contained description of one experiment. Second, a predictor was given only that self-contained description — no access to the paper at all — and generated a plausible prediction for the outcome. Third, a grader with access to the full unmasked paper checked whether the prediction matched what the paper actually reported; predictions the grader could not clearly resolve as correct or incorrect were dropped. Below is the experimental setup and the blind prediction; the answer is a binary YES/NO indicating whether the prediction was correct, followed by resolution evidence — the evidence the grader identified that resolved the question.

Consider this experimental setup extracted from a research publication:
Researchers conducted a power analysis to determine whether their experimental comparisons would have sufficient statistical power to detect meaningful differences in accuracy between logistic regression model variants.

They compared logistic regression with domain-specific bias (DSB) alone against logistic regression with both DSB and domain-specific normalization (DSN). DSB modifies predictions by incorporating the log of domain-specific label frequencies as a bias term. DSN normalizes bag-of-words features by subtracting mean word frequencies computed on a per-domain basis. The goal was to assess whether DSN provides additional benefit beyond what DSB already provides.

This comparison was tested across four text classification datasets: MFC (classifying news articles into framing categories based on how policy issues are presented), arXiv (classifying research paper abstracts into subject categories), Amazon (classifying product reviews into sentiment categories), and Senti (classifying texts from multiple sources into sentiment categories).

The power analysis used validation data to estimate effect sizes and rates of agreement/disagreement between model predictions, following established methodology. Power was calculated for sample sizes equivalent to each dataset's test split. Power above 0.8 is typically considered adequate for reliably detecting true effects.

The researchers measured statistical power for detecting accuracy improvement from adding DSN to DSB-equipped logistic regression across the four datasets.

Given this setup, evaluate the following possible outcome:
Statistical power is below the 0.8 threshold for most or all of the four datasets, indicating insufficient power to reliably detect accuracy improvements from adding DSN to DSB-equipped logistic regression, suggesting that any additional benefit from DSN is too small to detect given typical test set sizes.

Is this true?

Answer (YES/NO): YES